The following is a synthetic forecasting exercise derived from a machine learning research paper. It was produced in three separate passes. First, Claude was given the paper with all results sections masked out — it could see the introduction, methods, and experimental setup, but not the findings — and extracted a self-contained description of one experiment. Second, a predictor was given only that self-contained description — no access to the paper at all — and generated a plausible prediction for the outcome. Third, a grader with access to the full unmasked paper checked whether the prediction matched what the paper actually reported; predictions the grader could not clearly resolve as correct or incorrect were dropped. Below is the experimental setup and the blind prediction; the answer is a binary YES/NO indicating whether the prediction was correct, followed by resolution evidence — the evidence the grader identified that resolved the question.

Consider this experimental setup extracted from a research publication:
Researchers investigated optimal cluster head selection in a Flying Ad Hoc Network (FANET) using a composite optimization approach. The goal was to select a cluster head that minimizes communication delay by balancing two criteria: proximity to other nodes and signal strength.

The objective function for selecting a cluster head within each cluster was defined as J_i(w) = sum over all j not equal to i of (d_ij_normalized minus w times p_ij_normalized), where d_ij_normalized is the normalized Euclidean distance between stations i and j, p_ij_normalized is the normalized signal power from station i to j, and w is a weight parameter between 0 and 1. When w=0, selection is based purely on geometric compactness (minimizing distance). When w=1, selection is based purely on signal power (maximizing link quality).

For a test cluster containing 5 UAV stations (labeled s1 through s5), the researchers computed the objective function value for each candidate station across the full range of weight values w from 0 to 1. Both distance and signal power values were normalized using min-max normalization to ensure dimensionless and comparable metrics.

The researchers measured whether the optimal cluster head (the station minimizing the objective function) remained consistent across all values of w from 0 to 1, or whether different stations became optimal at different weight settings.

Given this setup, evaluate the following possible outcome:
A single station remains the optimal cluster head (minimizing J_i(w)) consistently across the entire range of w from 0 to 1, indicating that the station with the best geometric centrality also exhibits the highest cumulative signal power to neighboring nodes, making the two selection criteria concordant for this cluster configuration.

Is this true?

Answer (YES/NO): YES